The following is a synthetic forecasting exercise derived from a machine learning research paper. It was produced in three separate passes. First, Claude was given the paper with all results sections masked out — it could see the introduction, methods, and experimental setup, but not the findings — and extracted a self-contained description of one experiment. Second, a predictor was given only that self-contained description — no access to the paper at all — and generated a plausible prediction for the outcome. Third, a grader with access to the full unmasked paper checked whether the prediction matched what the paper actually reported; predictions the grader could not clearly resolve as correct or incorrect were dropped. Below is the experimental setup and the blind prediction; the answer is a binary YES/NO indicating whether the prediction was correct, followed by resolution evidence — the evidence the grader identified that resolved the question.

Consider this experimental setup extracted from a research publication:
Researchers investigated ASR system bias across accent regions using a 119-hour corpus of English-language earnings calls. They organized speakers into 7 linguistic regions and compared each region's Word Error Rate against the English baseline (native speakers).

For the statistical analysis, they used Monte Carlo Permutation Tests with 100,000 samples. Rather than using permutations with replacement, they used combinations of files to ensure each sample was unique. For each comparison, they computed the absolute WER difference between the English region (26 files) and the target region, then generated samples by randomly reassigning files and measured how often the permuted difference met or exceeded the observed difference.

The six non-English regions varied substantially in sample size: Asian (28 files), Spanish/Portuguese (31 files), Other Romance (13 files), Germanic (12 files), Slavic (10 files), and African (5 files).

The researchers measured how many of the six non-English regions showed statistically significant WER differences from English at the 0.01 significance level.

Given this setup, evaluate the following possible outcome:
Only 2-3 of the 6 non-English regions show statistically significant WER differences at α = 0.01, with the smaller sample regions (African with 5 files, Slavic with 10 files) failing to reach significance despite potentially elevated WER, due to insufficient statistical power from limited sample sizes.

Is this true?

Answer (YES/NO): NO